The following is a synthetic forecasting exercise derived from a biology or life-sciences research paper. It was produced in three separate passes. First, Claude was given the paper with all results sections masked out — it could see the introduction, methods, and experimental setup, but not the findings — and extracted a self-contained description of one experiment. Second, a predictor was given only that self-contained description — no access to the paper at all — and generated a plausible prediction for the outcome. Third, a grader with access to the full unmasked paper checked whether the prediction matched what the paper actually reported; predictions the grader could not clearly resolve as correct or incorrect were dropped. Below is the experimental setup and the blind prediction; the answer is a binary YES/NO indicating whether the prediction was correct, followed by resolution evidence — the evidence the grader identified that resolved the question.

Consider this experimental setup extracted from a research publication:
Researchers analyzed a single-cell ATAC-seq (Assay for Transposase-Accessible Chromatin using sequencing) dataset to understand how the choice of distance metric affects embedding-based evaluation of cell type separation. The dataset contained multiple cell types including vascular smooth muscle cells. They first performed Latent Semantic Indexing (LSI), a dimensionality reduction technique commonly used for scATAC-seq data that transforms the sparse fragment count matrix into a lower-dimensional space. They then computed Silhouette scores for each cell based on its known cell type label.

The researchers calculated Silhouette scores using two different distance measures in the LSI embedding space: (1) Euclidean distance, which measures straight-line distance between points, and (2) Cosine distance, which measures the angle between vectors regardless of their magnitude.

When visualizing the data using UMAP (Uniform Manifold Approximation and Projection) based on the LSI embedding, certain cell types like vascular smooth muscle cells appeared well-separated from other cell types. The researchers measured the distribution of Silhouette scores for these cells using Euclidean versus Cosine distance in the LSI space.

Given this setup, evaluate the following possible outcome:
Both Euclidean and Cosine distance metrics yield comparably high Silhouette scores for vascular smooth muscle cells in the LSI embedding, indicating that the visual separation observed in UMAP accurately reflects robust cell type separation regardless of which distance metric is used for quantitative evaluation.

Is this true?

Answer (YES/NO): NO